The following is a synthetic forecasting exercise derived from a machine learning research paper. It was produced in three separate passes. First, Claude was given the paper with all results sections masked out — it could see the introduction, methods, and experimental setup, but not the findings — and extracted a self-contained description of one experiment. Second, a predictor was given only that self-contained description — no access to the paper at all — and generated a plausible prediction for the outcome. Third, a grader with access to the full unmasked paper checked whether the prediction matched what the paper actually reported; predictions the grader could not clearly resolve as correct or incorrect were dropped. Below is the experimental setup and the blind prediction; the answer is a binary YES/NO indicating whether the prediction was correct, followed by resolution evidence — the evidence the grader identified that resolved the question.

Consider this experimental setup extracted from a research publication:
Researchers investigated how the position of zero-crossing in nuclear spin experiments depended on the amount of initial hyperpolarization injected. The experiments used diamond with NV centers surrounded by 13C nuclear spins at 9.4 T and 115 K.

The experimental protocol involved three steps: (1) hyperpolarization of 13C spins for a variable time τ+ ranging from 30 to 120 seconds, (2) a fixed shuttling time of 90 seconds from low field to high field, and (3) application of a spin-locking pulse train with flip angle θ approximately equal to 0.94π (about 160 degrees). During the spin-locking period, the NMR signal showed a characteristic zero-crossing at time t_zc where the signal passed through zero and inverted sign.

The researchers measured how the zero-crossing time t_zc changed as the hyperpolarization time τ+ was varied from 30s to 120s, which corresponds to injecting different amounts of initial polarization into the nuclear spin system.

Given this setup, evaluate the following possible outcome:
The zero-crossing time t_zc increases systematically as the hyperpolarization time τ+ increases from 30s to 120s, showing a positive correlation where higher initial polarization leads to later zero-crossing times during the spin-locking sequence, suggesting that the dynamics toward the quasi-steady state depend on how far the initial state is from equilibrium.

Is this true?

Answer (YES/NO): NO